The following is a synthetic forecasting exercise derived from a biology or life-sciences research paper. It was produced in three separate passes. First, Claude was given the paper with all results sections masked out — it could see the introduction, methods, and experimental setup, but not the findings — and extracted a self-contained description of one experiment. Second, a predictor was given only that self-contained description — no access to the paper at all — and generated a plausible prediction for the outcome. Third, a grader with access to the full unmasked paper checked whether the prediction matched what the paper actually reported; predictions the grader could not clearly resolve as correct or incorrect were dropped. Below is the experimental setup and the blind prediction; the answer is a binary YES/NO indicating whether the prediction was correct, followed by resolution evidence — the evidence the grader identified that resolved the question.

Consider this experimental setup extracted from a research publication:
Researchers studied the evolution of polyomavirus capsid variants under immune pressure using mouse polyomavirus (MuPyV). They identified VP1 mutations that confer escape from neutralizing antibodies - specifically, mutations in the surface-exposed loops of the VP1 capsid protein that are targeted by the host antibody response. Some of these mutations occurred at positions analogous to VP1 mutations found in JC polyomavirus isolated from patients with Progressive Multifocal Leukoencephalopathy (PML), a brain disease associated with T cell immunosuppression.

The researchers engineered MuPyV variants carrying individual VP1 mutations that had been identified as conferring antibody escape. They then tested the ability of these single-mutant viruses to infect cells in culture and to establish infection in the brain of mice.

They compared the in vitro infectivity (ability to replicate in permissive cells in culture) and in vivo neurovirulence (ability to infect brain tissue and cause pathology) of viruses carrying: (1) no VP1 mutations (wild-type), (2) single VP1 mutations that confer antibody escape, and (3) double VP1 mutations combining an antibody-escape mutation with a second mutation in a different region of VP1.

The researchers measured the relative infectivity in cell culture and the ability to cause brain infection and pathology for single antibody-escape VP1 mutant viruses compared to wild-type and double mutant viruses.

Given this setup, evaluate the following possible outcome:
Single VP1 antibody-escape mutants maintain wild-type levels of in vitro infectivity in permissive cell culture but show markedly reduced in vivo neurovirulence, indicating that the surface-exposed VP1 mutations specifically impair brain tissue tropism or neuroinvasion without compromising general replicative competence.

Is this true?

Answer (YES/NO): NO